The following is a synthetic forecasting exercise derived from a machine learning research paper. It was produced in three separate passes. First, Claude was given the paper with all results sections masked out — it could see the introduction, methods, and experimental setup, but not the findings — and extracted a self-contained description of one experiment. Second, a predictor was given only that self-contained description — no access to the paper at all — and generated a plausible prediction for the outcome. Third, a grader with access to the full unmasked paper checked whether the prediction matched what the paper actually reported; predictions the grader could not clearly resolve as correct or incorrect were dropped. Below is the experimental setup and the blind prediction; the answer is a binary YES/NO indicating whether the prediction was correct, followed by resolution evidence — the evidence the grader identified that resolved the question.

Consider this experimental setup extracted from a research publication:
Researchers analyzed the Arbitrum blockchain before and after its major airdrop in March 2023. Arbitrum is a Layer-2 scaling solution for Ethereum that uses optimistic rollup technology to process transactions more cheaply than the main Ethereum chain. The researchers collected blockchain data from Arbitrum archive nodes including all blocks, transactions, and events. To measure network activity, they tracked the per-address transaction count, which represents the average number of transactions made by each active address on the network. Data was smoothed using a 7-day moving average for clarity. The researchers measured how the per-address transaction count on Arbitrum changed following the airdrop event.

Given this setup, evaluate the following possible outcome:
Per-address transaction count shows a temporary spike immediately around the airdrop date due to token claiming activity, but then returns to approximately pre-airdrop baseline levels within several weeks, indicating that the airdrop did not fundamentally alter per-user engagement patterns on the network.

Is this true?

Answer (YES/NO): NO